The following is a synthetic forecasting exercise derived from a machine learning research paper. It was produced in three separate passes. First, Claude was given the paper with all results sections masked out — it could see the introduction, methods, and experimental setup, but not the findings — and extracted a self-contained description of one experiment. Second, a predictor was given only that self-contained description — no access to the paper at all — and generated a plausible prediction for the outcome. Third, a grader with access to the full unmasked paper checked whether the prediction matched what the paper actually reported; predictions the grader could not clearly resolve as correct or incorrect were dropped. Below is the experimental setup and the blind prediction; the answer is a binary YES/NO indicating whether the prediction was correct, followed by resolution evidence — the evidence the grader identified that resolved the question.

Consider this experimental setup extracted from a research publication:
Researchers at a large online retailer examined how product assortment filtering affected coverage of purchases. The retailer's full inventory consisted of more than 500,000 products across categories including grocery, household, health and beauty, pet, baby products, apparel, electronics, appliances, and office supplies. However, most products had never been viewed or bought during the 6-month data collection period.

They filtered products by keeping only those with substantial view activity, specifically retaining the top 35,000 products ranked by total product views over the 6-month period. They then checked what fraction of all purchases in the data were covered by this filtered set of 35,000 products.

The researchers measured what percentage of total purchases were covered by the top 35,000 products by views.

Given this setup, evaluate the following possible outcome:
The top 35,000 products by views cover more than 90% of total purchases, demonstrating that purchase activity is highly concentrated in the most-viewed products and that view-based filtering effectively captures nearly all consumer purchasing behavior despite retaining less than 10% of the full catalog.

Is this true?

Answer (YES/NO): YES